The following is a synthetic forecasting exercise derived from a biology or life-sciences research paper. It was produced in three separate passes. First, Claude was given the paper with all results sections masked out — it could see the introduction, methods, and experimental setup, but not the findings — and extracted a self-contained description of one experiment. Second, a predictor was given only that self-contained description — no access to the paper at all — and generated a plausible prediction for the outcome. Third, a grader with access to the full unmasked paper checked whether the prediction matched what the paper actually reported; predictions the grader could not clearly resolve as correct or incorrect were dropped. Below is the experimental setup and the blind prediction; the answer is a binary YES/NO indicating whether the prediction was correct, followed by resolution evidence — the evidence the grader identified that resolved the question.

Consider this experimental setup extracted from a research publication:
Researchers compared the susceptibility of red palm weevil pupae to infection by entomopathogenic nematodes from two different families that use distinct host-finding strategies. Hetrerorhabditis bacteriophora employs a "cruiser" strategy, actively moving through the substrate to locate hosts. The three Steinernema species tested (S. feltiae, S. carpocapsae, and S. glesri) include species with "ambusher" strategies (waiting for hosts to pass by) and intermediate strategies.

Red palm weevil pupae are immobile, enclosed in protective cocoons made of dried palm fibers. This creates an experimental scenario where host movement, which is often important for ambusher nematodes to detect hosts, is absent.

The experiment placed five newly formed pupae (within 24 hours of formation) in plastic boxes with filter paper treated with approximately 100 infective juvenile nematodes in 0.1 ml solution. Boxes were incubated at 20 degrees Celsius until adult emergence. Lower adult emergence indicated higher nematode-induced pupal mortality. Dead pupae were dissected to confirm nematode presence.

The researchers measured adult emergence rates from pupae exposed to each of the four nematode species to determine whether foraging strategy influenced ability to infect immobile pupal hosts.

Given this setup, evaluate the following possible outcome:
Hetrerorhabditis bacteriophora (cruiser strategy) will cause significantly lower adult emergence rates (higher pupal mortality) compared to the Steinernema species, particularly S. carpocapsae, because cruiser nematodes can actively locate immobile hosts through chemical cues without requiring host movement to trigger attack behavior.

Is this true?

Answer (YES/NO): NO